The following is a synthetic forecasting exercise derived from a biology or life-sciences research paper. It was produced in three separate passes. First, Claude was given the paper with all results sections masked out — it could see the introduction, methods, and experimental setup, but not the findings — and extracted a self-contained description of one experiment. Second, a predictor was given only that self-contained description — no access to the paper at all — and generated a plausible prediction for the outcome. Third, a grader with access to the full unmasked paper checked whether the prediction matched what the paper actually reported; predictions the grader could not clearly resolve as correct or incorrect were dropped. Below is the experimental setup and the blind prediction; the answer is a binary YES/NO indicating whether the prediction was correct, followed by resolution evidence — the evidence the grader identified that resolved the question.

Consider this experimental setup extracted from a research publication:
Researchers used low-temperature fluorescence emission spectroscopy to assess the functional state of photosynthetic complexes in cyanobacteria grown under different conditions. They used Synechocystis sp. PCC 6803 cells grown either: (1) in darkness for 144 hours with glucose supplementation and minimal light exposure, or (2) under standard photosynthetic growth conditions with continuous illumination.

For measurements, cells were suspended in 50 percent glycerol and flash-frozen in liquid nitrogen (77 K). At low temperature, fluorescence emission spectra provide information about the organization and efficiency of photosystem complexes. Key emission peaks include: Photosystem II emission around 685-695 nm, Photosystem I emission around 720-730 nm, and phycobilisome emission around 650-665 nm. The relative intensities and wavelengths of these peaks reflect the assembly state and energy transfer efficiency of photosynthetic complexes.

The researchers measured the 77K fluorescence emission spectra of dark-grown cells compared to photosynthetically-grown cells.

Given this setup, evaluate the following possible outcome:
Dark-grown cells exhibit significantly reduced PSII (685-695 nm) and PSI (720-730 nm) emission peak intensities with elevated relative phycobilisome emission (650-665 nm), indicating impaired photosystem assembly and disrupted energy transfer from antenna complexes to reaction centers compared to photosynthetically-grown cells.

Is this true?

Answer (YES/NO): NO